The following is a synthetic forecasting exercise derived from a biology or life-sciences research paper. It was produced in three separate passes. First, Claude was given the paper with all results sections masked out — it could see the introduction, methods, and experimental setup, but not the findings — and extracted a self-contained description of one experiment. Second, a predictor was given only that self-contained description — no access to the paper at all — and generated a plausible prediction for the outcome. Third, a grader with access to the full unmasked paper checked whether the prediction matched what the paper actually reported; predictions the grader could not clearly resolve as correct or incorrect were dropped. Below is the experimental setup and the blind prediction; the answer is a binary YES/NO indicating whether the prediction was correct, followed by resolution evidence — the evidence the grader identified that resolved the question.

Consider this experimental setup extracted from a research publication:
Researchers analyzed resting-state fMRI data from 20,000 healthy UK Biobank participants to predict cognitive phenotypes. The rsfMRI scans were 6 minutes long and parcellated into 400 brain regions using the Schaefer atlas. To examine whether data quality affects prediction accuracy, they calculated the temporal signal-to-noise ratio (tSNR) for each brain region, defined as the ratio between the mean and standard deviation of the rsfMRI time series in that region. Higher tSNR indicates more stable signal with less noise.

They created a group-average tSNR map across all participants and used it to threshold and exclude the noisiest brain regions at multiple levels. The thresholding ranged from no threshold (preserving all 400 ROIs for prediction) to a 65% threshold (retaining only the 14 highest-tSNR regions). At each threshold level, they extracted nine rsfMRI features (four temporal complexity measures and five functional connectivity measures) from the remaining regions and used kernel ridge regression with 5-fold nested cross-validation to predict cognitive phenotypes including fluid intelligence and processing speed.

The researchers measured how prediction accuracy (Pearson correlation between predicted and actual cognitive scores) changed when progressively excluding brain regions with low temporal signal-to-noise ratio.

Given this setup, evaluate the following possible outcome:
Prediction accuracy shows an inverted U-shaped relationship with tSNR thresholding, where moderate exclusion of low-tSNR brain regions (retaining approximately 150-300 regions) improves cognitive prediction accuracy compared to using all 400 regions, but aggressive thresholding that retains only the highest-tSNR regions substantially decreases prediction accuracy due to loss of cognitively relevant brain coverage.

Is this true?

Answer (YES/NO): NO